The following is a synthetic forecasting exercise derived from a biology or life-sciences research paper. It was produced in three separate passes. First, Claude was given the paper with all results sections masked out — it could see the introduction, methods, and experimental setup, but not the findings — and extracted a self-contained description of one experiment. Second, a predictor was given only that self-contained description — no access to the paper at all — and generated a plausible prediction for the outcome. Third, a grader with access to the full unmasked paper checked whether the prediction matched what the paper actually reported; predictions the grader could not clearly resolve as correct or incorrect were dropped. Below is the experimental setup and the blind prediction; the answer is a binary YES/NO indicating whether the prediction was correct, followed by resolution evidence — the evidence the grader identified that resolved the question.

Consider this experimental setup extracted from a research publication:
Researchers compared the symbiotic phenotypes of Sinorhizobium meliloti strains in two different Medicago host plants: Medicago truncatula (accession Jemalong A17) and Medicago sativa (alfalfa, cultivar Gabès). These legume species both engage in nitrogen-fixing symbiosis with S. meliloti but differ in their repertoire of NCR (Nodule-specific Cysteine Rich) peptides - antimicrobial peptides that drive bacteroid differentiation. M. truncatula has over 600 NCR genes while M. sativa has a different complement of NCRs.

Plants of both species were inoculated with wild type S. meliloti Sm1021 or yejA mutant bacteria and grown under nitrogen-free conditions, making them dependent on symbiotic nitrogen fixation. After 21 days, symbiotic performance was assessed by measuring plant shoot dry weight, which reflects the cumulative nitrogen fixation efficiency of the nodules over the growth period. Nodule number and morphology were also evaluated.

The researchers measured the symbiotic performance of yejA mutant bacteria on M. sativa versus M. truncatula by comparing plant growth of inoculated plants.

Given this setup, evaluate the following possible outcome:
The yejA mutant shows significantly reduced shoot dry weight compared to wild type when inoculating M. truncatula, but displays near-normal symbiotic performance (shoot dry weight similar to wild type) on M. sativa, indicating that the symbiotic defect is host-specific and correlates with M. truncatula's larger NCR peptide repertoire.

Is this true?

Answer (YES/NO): NO